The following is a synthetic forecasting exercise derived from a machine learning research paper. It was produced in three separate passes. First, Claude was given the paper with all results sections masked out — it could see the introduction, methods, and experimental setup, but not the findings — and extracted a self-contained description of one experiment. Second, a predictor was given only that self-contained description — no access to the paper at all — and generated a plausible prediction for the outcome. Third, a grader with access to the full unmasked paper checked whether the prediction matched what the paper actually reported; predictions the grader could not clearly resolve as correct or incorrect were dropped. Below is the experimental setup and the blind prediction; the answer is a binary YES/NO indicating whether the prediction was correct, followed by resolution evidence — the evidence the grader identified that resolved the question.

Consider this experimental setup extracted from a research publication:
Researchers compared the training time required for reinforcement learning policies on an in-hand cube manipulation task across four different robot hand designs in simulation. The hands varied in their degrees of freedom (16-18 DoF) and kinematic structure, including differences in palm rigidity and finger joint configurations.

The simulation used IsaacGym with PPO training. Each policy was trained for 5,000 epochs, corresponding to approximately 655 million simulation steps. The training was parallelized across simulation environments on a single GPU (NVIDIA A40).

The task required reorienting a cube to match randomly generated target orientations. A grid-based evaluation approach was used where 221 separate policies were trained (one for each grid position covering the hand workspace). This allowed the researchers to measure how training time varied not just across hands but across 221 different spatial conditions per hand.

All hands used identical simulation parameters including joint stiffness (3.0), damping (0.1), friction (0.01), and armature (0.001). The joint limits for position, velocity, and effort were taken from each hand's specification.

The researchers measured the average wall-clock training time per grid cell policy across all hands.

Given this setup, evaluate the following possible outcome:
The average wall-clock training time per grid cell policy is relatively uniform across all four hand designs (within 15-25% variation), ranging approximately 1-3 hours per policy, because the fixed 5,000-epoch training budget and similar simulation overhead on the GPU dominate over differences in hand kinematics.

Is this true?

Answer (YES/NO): NO